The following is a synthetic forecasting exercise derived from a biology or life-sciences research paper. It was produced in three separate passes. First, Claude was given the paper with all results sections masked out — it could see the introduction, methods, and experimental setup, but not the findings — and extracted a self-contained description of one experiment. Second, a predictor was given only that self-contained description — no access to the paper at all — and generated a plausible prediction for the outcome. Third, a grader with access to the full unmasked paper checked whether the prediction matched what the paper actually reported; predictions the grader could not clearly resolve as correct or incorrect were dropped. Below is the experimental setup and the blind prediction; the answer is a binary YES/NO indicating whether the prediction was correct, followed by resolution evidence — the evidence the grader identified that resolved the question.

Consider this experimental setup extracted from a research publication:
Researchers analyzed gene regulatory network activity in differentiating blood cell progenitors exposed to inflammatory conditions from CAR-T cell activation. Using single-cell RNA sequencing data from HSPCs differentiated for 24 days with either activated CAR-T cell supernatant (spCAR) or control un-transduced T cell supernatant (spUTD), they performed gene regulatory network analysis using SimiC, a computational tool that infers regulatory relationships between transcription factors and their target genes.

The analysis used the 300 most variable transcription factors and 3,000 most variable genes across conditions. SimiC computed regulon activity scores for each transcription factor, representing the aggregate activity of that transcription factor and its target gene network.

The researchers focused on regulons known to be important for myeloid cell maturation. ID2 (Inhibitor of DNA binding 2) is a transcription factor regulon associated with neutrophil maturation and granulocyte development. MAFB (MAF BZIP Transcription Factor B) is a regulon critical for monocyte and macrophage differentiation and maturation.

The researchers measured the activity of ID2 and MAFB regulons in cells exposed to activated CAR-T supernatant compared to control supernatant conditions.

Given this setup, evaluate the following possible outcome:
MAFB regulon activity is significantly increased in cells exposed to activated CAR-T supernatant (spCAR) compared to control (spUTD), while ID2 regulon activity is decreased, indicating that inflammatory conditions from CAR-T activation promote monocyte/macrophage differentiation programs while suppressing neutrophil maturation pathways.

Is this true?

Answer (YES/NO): NO